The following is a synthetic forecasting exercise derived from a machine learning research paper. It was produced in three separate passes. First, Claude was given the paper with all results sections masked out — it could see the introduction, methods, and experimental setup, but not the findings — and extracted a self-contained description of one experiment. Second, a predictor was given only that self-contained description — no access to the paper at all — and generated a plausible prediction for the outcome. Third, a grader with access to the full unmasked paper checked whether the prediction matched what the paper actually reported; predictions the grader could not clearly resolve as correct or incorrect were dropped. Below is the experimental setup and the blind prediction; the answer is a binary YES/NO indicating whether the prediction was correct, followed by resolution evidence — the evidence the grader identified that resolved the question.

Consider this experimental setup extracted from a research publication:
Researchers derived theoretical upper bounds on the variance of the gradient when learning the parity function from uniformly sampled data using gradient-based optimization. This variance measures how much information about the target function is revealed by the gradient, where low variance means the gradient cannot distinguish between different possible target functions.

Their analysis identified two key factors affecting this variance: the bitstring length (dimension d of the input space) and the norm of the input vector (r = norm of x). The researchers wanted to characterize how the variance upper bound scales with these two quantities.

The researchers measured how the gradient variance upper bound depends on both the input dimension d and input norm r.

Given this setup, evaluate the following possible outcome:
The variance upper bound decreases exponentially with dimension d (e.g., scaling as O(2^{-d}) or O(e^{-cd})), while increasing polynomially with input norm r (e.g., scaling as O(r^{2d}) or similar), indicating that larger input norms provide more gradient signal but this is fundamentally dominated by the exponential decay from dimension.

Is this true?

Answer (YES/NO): NO